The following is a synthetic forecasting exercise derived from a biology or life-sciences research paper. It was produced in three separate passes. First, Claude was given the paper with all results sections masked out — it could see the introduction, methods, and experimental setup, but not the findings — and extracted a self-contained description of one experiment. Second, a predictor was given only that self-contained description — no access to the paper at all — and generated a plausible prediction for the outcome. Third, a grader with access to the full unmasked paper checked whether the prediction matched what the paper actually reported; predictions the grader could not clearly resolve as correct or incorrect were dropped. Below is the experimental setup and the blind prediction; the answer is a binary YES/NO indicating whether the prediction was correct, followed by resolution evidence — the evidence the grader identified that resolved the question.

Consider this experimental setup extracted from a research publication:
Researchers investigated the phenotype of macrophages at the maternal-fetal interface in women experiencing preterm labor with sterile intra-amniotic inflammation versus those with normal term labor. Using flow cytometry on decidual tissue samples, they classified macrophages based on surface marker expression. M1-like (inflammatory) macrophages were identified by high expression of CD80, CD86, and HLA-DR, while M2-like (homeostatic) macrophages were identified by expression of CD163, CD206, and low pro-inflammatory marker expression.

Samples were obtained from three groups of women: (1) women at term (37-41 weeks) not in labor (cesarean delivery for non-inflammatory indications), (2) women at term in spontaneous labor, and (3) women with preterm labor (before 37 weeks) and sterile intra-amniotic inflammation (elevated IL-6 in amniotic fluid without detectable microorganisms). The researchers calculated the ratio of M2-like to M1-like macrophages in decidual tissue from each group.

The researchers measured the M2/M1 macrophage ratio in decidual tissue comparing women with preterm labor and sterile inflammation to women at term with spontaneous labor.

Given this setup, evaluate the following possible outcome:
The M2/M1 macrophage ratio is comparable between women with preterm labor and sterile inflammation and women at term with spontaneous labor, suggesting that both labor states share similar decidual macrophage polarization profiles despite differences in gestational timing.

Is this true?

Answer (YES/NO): NO